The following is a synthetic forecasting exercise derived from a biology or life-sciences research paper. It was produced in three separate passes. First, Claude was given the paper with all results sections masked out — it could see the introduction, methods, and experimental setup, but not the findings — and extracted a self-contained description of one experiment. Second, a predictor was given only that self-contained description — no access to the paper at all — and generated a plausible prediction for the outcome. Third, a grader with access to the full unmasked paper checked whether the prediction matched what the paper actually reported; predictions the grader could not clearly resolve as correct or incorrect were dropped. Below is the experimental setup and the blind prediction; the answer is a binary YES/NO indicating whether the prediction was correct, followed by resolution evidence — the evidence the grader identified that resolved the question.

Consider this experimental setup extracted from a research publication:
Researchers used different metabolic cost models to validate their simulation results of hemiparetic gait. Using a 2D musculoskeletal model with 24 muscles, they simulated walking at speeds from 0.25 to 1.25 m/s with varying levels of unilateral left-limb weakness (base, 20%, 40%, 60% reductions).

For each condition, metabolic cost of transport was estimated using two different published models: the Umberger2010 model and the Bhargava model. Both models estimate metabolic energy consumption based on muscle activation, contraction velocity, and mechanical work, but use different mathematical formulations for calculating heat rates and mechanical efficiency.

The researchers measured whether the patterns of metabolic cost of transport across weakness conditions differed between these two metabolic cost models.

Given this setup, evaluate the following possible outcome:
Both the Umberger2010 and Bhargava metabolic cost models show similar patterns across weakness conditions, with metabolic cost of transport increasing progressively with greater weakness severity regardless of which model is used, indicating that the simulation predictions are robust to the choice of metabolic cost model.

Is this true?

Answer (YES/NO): NO